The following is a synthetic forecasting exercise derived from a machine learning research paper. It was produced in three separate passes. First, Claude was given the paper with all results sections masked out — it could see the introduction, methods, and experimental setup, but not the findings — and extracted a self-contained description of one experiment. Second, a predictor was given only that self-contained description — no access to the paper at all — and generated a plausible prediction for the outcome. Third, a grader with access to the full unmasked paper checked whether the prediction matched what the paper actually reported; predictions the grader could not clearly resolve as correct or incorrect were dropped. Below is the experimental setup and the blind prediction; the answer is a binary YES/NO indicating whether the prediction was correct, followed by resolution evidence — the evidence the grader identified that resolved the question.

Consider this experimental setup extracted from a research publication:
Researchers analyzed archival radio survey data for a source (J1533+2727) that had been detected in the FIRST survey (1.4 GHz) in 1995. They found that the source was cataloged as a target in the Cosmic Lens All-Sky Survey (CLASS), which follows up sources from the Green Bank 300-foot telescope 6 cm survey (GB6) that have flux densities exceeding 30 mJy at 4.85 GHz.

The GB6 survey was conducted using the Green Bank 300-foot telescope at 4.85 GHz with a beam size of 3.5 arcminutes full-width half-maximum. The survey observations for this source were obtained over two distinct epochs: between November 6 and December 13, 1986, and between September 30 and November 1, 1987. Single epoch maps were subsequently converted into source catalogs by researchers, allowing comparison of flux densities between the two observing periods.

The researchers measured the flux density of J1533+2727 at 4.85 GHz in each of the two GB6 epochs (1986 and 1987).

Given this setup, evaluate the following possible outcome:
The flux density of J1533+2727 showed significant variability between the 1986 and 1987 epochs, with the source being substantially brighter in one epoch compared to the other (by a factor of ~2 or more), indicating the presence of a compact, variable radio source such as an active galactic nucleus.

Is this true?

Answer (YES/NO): NO